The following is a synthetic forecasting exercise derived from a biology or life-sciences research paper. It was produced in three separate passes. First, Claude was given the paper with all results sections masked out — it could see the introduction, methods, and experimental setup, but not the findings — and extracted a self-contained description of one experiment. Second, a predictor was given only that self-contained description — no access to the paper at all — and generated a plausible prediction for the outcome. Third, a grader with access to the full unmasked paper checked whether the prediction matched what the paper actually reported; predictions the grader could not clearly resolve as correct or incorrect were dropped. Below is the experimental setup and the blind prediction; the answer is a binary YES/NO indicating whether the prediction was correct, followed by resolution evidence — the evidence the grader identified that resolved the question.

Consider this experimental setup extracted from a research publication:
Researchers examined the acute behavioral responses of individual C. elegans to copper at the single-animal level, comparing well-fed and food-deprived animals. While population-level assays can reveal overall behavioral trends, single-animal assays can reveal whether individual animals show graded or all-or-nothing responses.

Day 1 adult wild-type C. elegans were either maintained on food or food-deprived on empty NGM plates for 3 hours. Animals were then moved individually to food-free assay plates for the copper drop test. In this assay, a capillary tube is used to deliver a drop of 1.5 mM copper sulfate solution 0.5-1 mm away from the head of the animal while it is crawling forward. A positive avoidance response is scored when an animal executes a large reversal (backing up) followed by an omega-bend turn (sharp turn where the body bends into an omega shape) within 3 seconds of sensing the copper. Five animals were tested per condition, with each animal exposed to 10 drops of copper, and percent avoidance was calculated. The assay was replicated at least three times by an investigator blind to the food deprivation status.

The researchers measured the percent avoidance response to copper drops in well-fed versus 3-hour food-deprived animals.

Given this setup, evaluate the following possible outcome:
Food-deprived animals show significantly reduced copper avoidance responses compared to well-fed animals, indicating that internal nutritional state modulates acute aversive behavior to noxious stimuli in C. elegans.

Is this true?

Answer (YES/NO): YES